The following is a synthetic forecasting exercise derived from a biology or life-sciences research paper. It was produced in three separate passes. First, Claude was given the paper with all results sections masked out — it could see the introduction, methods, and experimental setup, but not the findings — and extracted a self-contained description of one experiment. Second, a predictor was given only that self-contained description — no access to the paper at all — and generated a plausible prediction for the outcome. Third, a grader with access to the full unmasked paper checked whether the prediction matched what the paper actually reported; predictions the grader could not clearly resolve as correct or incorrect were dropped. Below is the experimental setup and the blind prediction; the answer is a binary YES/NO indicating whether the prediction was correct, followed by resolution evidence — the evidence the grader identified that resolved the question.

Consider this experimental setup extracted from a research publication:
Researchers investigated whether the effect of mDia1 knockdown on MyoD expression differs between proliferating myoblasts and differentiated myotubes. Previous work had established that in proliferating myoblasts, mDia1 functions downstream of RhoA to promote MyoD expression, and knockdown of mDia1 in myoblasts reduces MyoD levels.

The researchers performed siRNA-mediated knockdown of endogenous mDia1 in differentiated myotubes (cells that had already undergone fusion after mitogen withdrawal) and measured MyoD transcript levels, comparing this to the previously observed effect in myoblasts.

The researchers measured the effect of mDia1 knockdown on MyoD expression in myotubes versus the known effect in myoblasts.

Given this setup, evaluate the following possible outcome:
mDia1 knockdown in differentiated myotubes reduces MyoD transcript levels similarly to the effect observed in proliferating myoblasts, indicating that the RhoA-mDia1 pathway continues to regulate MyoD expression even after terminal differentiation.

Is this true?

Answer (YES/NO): NO